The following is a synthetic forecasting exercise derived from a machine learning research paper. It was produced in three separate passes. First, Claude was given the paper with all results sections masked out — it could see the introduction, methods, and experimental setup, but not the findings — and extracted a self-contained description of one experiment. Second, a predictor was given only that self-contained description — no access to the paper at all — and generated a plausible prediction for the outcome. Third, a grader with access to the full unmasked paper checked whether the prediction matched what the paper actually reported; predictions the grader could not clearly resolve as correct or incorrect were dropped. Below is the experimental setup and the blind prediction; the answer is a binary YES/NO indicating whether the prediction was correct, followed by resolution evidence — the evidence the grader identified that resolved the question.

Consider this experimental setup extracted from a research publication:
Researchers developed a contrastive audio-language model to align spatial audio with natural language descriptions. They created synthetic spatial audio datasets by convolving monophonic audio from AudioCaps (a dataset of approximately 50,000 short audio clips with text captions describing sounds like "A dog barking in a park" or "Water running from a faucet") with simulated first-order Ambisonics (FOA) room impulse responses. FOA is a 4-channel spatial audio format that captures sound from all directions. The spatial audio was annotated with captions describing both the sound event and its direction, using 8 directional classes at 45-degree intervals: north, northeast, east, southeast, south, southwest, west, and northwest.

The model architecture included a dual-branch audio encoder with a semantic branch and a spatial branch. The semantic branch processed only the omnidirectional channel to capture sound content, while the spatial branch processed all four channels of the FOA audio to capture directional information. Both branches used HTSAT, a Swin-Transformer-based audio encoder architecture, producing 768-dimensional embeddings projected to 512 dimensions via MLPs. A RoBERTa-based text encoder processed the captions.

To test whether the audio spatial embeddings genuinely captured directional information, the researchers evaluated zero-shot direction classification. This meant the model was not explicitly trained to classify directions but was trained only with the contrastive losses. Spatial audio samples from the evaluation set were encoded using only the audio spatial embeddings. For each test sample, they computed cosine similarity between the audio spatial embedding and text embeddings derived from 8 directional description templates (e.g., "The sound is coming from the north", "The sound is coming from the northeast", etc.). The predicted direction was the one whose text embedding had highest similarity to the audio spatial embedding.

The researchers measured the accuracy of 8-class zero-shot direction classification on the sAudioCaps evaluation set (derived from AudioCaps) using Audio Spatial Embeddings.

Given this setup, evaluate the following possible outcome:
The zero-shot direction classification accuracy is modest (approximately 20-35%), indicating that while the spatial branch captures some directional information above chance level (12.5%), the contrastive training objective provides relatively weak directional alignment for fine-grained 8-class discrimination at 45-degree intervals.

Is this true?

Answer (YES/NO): NO